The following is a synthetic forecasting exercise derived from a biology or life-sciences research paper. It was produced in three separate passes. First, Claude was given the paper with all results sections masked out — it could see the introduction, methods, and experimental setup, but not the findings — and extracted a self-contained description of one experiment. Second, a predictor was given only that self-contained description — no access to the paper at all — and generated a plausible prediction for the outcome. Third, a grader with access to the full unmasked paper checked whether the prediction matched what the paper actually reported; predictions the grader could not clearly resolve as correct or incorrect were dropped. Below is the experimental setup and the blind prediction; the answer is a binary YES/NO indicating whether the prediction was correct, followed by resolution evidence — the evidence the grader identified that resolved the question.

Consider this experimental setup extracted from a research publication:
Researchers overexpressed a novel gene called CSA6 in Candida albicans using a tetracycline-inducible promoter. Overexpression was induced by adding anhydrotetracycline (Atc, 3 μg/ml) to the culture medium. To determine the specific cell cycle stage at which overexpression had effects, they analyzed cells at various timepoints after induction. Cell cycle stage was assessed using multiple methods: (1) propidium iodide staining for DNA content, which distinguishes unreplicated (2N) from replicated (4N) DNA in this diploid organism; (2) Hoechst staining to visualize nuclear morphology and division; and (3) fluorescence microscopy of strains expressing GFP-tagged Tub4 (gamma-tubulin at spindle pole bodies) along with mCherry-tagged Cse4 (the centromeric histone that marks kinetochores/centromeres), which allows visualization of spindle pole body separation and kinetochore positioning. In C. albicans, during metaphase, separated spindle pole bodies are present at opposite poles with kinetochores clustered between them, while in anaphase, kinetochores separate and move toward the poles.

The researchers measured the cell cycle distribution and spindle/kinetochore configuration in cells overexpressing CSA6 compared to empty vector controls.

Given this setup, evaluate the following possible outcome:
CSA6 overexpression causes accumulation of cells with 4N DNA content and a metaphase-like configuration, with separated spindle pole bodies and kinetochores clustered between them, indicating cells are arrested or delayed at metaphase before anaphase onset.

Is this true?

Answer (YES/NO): NO